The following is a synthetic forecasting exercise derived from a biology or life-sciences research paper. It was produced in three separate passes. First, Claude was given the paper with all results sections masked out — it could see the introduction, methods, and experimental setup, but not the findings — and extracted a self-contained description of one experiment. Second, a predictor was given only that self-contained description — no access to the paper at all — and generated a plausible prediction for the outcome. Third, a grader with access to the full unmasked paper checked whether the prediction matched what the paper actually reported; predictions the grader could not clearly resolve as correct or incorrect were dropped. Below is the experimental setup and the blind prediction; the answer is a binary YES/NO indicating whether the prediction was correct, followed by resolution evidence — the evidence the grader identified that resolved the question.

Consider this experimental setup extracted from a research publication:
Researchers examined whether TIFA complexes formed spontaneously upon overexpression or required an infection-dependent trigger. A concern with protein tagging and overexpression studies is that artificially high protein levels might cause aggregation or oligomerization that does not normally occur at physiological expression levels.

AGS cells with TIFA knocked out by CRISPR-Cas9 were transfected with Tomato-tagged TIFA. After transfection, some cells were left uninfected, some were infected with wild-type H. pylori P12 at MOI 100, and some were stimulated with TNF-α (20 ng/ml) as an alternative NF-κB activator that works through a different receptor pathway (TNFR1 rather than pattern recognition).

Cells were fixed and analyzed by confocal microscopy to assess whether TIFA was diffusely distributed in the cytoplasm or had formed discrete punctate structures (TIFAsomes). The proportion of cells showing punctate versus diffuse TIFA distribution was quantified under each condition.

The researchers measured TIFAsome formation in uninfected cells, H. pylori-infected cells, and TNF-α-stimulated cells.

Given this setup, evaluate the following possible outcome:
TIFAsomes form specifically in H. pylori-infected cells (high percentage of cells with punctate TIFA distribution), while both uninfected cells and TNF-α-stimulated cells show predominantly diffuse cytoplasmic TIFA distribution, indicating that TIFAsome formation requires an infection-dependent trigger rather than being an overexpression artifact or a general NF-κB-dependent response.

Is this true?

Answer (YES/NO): YES